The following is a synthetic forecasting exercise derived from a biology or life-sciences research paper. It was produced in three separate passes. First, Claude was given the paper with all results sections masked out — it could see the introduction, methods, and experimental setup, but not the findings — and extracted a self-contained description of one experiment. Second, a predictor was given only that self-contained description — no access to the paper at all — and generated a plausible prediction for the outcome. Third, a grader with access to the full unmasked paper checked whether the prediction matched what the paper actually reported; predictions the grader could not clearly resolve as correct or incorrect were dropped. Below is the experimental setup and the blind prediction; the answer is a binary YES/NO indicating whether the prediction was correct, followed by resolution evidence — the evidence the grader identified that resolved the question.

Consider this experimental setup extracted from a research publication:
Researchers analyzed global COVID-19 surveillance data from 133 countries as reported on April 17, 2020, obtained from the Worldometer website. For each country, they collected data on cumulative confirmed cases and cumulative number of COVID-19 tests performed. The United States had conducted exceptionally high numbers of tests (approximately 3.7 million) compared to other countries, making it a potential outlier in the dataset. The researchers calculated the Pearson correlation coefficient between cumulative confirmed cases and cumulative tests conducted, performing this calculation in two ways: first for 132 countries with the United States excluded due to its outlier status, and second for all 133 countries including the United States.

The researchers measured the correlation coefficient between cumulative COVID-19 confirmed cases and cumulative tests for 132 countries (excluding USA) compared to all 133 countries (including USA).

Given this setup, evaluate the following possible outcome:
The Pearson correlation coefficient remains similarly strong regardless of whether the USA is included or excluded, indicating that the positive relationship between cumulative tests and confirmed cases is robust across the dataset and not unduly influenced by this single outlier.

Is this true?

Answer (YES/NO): NO